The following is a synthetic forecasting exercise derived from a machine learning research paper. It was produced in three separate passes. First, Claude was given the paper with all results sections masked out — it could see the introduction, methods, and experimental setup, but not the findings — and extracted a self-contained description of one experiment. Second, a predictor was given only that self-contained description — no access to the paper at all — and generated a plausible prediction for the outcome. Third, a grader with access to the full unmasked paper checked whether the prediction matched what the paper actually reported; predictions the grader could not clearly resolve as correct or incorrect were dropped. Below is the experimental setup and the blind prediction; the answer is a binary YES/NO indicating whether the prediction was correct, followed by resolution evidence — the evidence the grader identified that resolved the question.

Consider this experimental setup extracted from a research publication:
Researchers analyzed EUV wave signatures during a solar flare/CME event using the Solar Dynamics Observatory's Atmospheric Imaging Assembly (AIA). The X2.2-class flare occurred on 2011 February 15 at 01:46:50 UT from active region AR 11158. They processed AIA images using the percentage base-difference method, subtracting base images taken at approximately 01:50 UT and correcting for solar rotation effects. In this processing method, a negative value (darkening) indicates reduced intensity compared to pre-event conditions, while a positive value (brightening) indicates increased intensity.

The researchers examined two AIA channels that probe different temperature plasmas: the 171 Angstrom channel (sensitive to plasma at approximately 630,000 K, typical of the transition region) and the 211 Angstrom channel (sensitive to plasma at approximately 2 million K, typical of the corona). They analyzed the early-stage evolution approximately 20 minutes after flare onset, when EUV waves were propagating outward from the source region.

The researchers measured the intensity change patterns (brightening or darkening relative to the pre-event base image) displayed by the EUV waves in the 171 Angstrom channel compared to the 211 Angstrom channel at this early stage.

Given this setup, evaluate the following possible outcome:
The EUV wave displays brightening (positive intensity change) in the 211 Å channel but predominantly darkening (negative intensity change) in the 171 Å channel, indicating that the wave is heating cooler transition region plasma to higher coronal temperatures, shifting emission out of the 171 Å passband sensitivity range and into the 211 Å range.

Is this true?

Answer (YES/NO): YES